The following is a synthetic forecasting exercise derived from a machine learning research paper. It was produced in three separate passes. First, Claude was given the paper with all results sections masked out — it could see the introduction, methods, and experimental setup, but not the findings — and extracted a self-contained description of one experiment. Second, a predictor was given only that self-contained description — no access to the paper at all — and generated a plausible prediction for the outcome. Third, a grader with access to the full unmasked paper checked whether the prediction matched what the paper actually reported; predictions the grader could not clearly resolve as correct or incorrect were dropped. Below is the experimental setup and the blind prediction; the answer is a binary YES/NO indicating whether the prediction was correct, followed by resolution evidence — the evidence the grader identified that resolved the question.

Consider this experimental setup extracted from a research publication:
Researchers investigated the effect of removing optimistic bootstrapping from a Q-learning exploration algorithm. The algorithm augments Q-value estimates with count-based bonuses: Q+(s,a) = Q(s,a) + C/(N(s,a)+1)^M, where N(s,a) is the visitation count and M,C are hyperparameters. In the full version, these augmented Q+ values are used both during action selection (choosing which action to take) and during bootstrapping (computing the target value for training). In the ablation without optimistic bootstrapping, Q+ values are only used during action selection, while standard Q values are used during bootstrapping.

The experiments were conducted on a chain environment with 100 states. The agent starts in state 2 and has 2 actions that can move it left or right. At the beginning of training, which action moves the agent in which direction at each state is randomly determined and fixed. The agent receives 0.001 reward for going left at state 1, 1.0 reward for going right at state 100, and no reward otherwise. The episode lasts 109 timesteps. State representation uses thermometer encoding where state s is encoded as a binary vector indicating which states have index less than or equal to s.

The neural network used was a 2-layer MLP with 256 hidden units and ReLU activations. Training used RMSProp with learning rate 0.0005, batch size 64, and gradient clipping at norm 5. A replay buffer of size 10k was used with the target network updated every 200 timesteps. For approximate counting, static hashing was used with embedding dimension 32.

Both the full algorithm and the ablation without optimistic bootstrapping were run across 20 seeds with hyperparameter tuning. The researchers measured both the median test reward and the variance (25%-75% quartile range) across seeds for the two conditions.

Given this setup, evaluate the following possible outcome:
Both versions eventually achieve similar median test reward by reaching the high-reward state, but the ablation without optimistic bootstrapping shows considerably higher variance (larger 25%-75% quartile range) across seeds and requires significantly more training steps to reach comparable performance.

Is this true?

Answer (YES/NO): NO